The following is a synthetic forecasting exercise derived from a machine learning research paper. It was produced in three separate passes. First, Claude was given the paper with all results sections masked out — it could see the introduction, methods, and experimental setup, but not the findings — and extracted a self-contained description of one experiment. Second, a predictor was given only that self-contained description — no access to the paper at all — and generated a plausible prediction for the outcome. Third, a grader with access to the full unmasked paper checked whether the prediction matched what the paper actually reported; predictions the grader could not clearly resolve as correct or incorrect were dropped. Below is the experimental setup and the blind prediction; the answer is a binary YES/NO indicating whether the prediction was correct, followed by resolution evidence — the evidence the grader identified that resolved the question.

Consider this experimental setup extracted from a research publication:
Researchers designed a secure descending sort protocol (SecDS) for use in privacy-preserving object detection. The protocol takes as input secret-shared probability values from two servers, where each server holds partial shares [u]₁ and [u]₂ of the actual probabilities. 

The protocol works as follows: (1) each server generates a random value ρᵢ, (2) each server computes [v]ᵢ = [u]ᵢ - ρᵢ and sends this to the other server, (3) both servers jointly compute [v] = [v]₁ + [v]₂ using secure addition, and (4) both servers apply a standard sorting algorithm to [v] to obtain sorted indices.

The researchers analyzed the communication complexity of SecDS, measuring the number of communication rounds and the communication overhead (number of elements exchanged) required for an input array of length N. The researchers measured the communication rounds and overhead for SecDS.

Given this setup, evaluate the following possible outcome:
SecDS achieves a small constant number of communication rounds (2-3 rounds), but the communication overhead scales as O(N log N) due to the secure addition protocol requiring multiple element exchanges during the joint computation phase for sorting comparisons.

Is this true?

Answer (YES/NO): NO